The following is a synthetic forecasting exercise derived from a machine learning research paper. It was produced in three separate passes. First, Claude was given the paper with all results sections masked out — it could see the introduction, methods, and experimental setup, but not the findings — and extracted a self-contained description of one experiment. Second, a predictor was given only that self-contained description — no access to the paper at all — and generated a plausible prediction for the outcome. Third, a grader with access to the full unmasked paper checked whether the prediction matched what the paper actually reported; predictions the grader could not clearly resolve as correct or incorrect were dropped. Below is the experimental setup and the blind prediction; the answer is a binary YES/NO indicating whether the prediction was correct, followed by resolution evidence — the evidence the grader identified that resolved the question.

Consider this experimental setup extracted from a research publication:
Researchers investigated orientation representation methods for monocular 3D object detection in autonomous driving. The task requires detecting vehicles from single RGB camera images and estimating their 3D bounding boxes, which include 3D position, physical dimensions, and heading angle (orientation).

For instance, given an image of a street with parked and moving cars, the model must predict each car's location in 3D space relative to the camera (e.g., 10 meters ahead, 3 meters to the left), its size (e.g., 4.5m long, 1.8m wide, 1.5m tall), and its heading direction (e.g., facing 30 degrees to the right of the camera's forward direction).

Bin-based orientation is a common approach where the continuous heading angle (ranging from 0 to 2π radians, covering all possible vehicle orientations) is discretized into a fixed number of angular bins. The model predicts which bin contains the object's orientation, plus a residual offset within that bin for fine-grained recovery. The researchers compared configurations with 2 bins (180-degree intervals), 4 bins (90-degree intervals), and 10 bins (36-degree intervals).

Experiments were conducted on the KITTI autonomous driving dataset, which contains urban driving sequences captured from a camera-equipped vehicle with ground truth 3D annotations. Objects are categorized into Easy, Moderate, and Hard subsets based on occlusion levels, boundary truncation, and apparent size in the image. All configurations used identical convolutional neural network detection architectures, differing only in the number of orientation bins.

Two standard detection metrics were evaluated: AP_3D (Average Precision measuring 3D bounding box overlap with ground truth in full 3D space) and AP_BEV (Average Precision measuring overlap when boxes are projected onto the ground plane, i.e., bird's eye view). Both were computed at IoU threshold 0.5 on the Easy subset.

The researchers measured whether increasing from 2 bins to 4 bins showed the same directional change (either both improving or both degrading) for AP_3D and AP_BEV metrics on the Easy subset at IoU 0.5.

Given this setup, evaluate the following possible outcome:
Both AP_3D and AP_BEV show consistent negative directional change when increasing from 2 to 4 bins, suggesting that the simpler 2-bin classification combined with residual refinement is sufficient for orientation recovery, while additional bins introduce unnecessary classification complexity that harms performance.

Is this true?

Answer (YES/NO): YES